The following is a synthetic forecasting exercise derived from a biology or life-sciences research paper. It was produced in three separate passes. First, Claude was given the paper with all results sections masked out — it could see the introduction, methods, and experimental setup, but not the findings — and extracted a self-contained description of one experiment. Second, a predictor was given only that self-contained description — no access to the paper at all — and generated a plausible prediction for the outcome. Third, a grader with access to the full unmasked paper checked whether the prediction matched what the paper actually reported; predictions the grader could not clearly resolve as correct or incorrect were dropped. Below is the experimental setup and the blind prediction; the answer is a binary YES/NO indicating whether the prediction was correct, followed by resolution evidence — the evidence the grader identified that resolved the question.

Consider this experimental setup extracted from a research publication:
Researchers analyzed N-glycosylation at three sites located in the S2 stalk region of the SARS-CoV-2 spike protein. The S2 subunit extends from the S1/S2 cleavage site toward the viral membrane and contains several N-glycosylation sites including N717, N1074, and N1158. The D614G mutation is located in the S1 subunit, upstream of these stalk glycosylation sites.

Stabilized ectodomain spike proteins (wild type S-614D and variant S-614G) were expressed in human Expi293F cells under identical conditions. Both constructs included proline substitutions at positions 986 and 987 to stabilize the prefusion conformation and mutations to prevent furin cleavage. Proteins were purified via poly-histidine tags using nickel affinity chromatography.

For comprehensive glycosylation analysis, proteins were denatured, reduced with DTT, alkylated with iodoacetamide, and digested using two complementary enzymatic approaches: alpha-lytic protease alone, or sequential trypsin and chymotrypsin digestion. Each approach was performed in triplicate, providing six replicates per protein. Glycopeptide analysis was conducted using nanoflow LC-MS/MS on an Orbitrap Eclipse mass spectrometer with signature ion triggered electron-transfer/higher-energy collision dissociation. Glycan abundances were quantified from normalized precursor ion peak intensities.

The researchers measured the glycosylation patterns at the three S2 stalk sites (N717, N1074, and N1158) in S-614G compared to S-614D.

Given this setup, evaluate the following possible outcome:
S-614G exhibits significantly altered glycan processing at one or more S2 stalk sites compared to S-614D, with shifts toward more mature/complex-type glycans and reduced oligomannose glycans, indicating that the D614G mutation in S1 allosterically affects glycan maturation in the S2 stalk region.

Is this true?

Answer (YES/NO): NO